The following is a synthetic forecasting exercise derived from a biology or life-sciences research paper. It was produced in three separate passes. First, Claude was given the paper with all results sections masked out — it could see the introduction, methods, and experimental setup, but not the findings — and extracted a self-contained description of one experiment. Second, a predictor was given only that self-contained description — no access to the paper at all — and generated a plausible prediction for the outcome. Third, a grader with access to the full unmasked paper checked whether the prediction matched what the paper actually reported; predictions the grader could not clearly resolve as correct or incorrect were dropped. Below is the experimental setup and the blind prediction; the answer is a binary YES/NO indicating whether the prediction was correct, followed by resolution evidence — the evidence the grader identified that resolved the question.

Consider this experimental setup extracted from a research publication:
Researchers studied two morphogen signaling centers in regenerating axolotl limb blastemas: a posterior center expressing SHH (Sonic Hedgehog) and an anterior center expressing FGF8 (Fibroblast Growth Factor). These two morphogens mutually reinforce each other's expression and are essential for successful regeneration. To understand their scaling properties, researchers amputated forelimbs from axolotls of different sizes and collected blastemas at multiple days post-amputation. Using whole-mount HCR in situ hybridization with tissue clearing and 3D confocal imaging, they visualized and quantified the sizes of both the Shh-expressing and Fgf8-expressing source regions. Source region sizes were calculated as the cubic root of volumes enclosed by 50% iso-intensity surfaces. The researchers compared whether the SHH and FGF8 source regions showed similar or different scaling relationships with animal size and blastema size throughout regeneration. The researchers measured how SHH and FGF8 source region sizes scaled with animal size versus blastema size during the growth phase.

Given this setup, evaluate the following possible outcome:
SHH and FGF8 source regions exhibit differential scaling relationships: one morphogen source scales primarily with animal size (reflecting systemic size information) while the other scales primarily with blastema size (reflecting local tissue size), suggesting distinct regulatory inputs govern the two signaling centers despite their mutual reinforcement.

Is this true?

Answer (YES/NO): YES